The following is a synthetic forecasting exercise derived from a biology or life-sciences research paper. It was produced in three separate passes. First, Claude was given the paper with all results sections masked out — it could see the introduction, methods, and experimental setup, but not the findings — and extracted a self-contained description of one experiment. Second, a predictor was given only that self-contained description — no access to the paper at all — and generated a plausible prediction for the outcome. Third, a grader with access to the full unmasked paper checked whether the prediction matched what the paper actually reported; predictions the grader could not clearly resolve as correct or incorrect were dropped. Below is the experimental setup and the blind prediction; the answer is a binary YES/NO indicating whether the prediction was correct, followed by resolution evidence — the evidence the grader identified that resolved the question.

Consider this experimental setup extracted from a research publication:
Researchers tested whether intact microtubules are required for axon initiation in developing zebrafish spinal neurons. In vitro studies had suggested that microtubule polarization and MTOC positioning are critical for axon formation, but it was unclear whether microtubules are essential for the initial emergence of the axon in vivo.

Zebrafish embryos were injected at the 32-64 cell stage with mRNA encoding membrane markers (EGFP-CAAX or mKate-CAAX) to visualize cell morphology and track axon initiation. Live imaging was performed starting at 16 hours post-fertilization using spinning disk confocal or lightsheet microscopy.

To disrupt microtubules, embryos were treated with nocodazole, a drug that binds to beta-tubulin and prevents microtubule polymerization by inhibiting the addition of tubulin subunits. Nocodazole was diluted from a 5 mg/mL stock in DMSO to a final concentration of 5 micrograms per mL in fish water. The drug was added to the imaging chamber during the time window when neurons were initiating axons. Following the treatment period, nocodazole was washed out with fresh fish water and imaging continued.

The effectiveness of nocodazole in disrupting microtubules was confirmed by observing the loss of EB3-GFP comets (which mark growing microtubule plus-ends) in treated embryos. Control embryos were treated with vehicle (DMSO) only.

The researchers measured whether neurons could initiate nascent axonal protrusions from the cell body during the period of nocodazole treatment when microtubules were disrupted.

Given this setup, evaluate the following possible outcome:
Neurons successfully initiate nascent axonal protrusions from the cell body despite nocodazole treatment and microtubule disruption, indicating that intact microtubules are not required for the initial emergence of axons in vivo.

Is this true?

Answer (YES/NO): YES